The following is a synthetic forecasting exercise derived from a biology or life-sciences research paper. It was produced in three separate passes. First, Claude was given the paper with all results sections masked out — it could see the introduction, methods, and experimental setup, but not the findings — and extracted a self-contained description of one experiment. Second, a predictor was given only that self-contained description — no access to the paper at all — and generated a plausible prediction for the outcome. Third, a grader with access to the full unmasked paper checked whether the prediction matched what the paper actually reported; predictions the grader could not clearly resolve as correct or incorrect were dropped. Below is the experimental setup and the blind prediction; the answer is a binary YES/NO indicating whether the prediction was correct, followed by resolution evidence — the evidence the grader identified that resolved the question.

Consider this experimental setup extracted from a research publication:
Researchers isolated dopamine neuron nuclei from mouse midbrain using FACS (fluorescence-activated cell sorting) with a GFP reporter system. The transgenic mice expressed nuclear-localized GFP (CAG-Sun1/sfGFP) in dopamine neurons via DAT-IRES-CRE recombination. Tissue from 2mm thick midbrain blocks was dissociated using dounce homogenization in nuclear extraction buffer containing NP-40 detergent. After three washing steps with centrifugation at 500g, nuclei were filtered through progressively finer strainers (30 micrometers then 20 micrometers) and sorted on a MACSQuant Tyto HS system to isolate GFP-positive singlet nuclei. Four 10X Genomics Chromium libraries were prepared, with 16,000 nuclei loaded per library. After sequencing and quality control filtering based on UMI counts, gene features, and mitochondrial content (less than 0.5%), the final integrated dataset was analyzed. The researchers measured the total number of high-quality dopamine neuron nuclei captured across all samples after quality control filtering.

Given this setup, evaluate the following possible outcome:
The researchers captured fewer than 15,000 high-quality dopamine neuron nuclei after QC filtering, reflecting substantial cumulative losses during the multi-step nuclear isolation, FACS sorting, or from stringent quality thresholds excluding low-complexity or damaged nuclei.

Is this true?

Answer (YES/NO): NO